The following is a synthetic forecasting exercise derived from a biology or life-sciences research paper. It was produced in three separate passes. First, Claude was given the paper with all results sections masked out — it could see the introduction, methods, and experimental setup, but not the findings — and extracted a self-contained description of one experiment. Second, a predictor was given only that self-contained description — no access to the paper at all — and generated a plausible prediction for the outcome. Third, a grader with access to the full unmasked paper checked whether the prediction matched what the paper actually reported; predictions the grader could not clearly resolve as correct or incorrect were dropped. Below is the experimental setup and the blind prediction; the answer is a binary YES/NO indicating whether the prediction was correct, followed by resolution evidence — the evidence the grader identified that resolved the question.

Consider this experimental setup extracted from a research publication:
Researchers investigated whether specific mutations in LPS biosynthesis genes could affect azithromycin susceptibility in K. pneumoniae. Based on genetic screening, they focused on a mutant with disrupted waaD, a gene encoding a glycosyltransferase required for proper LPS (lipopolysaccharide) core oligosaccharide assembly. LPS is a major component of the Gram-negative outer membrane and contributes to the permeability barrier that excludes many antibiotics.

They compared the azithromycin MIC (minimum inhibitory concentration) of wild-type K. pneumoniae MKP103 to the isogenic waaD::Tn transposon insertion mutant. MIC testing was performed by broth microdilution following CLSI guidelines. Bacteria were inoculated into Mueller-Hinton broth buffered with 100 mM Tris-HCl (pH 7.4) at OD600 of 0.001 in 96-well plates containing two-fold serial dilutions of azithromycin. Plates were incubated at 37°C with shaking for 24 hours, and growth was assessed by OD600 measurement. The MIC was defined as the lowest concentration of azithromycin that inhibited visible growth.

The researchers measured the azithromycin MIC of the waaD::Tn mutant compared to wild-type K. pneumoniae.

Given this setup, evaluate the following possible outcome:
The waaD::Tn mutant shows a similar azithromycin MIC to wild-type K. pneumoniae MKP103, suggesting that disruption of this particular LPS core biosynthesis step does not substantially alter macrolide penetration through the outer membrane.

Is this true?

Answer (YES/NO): NO